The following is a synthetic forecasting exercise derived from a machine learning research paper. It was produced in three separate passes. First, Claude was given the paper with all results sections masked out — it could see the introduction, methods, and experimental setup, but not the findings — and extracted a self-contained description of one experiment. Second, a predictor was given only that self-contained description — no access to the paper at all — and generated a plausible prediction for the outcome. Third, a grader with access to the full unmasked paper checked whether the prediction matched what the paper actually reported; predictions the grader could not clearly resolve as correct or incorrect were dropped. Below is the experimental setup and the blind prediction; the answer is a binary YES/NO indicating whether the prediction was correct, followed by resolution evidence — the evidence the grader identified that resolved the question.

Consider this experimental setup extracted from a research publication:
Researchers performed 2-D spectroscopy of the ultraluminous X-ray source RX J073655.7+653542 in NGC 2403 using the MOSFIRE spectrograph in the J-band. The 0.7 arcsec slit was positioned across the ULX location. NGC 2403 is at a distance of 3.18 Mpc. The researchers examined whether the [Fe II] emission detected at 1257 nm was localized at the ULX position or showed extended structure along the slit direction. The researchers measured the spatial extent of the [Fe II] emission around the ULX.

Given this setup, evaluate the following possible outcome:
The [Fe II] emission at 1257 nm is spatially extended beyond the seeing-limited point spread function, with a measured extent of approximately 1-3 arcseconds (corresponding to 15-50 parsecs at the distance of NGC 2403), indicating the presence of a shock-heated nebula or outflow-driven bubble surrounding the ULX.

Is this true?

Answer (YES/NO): YES